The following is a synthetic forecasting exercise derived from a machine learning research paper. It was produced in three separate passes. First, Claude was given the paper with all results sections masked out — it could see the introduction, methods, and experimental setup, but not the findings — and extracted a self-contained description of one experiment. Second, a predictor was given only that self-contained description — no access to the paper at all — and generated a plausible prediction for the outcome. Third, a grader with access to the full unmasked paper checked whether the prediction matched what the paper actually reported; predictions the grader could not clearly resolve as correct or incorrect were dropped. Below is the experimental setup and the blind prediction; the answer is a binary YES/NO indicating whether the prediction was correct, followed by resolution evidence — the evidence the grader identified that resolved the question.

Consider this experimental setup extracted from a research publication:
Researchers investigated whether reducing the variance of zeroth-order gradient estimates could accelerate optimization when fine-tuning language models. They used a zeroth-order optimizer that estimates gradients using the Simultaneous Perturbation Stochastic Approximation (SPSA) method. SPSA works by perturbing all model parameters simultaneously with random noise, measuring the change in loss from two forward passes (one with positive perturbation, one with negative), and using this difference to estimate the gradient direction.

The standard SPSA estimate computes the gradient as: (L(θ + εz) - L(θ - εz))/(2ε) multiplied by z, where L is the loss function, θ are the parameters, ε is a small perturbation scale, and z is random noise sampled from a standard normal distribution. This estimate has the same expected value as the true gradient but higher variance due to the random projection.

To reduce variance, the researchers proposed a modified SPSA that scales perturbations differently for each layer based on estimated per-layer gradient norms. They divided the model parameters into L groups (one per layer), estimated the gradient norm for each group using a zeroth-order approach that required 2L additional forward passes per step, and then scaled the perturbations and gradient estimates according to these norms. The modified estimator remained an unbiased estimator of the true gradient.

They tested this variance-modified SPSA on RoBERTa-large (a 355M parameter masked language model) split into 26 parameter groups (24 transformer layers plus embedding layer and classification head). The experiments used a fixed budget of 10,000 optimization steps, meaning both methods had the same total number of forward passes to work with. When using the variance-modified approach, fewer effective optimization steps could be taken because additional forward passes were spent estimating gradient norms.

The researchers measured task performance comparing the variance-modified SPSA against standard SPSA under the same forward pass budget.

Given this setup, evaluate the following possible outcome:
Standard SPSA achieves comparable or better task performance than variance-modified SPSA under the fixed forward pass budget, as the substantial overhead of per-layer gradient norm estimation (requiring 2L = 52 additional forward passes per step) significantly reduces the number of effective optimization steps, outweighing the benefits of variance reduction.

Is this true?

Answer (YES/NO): YES